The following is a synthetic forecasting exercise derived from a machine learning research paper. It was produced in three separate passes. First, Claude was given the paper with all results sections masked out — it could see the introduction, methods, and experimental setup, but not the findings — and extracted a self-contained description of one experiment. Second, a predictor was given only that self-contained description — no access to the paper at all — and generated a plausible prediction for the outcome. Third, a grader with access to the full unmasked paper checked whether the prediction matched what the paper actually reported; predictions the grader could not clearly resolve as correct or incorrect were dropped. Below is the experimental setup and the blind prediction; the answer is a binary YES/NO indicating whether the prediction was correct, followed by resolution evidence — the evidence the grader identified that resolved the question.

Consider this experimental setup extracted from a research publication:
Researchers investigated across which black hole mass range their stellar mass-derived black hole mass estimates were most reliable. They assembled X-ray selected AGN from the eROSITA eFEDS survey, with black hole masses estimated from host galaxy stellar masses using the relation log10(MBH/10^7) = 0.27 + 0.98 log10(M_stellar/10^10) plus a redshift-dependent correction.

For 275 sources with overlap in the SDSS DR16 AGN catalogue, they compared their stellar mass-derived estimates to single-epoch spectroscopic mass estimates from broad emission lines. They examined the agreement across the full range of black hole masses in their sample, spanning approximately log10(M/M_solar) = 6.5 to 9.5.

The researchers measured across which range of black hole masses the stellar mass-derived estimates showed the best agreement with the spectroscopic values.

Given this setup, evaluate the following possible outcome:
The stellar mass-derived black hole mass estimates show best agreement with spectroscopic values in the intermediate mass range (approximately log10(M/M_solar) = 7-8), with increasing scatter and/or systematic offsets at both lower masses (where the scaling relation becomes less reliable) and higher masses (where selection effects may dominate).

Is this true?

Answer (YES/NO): NO